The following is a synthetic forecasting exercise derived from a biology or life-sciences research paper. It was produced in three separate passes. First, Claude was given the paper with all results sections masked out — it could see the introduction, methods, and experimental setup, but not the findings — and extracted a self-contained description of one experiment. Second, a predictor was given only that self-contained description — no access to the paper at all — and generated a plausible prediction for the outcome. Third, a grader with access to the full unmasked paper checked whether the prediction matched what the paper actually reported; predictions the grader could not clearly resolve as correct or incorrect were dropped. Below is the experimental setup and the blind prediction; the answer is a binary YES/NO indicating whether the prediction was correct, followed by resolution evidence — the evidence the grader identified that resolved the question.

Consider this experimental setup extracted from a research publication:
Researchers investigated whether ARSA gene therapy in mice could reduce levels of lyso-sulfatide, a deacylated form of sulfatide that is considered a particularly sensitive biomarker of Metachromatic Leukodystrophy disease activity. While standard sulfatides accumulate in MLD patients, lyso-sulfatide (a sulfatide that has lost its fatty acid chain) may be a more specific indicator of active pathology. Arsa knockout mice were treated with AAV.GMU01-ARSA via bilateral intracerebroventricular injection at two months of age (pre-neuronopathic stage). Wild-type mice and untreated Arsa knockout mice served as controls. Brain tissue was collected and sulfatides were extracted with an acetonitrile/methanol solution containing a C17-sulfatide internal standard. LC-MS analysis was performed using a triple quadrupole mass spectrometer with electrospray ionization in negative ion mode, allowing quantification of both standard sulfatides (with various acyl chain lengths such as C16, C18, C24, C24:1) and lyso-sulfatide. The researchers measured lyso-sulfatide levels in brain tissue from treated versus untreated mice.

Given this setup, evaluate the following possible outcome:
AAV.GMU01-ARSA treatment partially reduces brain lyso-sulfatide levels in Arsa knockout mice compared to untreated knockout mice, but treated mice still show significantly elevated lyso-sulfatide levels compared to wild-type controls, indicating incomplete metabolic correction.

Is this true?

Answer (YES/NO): NO